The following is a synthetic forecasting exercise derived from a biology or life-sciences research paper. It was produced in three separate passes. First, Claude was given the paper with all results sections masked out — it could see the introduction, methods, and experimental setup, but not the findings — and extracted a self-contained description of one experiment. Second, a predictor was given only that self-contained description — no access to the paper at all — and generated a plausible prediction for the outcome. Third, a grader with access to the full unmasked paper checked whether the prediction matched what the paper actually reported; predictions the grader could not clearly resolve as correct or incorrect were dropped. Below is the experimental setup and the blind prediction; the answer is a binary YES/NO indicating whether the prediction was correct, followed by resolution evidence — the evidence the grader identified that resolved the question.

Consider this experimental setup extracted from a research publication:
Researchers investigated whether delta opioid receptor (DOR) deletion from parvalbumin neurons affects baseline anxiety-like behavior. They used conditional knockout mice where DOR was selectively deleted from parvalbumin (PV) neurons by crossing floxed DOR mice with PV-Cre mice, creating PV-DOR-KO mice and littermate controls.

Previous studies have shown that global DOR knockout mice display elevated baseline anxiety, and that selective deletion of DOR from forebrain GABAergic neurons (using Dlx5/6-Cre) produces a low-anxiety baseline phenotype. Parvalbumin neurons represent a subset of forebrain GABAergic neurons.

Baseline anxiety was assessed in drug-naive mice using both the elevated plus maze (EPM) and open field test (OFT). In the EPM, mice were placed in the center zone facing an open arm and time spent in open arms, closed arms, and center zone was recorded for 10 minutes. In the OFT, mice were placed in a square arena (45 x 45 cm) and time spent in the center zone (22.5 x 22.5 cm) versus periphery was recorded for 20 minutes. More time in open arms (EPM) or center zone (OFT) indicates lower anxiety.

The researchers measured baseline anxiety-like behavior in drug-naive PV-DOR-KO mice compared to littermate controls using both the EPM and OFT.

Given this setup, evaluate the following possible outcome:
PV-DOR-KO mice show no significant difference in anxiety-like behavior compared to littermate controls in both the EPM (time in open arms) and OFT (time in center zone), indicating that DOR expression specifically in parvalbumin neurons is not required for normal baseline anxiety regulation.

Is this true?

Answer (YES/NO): YES